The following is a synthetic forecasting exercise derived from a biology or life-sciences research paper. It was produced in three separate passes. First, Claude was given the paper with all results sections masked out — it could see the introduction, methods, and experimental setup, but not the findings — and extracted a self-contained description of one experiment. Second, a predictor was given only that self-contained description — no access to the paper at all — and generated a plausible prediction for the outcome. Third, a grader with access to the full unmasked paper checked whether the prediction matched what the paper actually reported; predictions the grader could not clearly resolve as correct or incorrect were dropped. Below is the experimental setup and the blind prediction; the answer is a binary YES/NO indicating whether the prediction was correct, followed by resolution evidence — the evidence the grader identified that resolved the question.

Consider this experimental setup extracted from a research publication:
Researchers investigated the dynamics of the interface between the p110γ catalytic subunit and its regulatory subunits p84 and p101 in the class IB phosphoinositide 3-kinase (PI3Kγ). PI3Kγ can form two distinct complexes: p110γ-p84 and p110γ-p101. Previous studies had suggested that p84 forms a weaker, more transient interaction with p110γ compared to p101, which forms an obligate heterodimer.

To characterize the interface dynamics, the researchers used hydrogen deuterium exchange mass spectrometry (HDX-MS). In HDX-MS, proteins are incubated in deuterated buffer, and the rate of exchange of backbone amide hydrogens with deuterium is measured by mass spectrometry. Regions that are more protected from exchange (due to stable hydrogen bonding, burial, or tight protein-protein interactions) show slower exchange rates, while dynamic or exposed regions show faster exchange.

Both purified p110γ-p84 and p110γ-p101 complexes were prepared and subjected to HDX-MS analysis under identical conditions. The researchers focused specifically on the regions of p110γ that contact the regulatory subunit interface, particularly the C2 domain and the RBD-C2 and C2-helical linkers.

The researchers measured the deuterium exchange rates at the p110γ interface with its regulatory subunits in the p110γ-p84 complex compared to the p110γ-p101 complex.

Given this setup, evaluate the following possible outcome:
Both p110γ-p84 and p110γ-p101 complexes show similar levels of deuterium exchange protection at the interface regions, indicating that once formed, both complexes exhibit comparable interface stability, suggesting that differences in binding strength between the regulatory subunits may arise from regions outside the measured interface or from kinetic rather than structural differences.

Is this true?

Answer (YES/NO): NO